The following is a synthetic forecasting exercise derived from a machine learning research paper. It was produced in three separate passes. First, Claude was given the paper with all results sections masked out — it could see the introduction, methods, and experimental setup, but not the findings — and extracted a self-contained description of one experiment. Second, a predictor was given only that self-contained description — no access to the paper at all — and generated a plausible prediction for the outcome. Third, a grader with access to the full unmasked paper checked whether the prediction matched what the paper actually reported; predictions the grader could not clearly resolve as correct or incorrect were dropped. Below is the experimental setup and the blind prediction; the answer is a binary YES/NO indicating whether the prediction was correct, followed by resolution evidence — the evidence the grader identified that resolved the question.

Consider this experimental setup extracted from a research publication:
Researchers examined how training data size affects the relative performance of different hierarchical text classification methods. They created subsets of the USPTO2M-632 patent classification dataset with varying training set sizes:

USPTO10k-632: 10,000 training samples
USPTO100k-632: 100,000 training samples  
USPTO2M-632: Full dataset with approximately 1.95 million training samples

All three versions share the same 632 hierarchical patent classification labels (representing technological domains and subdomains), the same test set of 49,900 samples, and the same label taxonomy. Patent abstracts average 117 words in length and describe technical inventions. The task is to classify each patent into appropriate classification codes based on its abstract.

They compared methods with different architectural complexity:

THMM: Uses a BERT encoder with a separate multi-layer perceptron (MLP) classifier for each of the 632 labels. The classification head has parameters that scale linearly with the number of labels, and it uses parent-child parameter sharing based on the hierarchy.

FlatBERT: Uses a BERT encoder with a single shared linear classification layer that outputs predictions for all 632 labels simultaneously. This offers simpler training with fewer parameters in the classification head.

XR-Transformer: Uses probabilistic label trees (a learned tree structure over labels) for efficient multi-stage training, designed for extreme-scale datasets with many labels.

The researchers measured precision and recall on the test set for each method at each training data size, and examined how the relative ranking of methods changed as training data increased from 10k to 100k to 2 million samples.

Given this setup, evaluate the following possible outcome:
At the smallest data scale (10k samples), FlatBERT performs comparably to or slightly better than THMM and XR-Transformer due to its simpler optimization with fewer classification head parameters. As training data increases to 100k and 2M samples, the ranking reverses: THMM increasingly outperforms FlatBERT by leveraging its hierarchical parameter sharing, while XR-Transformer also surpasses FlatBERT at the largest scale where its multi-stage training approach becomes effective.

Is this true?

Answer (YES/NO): NO